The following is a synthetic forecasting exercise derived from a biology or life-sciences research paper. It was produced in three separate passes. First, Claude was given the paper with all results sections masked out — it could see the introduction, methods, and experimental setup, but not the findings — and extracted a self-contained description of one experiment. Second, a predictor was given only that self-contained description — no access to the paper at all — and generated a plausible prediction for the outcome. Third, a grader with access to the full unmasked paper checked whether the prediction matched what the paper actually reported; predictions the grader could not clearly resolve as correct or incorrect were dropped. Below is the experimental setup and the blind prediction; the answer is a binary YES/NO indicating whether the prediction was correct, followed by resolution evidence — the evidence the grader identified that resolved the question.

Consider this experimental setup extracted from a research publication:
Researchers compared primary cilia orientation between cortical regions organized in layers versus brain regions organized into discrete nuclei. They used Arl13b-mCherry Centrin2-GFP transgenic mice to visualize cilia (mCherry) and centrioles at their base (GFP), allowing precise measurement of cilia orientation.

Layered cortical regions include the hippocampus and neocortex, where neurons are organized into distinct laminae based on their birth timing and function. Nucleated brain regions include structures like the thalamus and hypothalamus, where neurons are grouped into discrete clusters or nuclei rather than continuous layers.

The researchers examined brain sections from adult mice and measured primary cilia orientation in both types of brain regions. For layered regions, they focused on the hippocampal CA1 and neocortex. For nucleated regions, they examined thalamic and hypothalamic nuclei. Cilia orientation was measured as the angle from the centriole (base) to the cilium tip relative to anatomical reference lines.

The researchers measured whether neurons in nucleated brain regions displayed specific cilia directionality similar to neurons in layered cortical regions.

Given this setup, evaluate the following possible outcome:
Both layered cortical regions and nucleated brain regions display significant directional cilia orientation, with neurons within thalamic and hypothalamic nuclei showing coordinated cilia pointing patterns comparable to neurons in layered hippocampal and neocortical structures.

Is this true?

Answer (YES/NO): NO